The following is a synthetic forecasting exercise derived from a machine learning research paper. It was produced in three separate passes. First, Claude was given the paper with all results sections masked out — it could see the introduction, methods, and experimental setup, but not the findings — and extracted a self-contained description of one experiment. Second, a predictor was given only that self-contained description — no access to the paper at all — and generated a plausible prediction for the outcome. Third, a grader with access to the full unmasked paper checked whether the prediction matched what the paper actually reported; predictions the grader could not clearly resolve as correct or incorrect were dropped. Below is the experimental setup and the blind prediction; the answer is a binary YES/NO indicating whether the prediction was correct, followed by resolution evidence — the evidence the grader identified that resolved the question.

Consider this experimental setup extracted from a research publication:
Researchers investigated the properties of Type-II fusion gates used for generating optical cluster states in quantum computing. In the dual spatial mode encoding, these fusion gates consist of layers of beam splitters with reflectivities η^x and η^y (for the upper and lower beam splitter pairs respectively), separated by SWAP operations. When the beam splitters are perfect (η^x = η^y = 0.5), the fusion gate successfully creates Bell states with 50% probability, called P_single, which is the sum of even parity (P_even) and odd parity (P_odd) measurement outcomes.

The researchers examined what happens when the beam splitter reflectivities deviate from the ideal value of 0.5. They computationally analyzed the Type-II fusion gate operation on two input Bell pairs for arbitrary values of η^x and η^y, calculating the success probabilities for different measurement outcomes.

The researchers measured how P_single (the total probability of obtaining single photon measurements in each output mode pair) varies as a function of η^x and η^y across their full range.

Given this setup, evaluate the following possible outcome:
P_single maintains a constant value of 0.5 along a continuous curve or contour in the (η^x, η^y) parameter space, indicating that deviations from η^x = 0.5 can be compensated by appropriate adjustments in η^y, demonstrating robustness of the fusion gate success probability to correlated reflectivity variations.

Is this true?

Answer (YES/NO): NO